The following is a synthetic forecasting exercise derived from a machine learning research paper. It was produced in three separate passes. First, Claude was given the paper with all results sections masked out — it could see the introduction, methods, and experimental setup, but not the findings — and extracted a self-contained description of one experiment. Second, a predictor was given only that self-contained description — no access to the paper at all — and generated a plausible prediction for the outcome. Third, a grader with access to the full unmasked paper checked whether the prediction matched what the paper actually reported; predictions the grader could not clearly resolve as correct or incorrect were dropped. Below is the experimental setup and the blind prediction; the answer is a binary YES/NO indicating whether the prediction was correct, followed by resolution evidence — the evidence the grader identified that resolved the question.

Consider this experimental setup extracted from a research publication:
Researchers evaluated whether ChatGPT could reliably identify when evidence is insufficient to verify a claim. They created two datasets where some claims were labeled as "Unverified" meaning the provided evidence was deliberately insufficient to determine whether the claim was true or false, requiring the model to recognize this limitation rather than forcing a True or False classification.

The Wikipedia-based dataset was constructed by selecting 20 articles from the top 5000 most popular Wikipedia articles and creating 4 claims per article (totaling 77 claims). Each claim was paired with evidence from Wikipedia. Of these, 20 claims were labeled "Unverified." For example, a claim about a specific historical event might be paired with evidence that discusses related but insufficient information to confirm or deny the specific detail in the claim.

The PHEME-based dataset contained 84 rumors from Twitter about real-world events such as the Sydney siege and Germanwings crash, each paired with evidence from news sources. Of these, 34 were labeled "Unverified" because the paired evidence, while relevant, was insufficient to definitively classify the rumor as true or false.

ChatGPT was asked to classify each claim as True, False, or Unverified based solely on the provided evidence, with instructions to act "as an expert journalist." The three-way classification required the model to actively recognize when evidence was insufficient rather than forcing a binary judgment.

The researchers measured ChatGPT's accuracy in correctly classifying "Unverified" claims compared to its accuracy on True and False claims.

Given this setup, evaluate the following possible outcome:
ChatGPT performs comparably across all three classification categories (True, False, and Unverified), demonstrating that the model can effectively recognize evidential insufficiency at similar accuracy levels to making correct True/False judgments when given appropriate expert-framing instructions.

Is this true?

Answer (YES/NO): NO